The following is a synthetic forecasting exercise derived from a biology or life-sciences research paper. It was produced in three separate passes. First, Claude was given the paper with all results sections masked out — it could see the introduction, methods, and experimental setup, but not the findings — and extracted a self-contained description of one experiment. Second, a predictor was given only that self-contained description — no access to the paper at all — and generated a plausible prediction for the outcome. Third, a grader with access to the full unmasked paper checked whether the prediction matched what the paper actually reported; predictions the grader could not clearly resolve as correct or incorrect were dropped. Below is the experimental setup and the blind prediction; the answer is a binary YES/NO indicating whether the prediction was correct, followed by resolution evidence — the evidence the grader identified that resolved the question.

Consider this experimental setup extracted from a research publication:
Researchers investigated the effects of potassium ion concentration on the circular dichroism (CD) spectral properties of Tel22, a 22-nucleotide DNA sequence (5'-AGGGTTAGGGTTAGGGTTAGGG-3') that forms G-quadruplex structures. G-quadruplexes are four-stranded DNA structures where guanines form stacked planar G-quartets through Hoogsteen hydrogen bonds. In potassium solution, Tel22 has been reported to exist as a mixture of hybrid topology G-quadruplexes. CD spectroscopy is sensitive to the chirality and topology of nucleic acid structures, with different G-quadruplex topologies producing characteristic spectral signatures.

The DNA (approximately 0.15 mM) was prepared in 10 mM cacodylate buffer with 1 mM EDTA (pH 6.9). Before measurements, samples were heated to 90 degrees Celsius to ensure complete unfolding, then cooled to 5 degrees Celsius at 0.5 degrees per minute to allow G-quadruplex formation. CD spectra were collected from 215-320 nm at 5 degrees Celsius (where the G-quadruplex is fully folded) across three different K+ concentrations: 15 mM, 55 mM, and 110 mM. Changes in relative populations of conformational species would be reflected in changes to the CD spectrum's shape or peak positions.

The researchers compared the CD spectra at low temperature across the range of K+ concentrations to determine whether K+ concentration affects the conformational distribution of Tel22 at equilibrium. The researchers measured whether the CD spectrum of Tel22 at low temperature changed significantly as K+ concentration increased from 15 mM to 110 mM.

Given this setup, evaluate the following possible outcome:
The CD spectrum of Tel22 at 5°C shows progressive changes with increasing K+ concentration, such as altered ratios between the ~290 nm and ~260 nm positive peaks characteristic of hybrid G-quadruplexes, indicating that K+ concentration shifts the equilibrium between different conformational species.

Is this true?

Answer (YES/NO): NO